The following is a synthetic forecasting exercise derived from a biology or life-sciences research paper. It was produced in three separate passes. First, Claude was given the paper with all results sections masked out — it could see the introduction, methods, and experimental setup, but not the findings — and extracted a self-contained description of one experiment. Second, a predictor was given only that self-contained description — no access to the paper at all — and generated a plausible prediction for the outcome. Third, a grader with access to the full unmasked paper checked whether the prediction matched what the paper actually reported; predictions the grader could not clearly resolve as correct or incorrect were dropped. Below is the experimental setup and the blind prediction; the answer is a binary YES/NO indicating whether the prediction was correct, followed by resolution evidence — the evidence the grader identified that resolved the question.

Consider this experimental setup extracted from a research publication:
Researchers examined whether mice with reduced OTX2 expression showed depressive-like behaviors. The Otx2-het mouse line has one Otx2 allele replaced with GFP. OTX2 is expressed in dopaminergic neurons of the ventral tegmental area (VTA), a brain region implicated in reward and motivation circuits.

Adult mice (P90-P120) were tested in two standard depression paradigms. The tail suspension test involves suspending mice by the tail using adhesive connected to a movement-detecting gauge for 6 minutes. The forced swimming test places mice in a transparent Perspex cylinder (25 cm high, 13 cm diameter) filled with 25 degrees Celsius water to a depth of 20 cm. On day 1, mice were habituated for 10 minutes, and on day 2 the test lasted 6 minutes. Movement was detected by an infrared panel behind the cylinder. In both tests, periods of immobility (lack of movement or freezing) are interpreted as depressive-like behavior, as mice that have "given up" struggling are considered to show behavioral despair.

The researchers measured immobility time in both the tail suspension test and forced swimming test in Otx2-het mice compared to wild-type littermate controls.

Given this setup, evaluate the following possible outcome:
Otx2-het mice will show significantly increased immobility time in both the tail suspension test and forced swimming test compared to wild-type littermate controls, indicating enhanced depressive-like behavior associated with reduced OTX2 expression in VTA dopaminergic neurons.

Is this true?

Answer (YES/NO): NO